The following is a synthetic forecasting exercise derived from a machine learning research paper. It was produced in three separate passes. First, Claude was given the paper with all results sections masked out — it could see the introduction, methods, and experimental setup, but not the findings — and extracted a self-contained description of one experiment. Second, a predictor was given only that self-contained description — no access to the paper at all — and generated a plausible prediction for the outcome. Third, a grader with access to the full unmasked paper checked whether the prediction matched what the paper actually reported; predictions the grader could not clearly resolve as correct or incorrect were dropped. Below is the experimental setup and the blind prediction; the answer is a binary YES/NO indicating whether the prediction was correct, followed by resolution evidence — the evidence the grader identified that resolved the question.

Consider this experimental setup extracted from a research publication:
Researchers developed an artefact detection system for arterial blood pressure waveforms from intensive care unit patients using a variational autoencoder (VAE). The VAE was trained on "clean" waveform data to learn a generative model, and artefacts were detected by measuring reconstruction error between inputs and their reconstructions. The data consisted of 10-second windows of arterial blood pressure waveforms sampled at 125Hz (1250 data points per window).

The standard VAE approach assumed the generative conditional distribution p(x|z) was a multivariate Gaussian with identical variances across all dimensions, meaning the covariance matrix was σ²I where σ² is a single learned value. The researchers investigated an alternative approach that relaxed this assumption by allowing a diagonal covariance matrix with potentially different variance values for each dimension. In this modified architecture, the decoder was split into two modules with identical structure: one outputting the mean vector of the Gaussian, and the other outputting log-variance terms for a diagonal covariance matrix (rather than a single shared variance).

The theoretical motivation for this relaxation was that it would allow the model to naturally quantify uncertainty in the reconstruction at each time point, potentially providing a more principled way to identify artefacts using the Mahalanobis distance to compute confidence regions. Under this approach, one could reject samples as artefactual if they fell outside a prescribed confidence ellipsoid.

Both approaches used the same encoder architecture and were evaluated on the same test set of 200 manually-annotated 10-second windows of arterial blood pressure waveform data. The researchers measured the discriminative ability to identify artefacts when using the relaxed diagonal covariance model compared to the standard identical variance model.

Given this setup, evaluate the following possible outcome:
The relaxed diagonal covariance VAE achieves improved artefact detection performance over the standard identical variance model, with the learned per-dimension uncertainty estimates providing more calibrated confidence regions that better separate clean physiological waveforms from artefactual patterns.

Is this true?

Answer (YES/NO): NO